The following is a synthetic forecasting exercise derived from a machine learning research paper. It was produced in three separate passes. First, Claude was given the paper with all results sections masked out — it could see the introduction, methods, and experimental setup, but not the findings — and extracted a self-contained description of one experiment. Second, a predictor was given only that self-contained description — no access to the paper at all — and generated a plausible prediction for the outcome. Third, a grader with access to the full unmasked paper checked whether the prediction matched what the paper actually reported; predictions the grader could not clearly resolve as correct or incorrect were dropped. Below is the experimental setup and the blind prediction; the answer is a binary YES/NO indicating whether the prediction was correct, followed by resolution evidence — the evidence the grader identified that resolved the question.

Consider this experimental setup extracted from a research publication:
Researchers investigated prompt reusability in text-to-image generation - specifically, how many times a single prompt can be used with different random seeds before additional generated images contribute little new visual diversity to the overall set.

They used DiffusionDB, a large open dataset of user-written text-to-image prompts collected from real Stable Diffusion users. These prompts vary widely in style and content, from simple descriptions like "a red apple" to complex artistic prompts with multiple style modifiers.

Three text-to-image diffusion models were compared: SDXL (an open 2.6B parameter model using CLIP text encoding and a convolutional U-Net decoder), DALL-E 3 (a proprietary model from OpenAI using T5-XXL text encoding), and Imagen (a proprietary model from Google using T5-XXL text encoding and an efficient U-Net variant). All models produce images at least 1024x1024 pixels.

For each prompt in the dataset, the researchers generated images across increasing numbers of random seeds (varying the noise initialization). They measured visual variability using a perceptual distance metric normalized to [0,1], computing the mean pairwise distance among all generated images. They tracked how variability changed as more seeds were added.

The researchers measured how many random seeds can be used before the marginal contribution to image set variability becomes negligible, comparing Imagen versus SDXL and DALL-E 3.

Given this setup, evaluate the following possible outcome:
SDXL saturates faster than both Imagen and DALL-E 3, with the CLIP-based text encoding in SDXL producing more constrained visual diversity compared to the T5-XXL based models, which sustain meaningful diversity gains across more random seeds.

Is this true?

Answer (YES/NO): NO